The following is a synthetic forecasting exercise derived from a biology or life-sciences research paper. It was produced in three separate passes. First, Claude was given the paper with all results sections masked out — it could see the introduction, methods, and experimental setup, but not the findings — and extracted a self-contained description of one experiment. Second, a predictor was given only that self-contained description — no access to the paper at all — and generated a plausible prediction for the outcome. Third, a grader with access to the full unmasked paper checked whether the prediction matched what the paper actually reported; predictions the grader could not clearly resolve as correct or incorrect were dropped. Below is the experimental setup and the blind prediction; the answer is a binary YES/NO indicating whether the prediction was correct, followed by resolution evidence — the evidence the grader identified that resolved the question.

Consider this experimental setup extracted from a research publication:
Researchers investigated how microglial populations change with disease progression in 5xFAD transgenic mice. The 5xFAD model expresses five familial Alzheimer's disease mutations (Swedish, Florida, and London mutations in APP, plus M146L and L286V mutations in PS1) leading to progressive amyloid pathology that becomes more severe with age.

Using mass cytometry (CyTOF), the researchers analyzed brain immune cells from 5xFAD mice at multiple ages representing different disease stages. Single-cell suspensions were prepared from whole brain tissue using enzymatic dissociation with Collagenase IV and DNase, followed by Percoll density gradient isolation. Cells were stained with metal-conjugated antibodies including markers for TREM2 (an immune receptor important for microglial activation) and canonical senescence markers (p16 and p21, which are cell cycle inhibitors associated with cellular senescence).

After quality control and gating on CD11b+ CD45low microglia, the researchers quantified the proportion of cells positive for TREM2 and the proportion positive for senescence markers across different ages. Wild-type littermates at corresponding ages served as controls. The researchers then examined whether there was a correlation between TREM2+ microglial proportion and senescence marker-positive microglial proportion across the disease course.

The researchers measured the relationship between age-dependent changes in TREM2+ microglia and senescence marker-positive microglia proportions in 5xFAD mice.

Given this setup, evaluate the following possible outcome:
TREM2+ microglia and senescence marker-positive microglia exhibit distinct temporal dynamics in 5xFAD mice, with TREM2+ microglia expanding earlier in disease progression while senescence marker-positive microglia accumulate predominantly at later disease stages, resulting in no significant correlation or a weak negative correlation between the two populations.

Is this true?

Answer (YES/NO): NO